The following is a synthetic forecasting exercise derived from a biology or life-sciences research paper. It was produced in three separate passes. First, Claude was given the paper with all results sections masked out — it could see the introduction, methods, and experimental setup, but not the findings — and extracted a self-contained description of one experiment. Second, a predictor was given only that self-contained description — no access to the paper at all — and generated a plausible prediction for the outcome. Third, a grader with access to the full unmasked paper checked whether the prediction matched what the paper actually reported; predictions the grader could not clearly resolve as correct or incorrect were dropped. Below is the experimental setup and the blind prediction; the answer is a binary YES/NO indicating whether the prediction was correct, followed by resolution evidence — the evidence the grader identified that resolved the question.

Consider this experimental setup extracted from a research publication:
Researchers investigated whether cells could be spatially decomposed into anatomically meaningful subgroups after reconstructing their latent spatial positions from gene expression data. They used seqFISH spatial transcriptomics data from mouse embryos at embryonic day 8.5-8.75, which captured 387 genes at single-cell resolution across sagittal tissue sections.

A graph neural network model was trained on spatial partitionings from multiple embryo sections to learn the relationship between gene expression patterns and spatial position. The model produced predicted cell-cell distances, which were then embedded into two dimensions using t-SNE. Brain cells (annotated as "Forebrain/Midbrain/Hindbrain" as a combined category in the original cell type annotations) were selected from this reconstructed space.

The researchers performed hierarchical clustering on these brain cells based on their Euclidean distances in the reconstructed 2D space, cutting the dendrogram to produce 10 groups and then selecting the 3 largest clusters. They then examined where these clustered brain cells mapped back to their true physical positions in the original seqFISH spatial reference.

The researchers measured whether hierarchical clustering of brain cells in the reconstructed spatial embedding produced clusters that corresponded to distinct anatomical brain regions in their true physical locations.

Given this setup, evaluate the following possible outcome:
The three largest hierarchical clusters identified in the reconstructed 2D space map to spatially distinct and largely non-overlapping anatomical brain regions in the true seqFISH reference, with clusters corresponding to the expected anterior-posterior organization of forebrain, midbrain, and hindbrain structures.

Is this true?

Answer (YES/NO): YES